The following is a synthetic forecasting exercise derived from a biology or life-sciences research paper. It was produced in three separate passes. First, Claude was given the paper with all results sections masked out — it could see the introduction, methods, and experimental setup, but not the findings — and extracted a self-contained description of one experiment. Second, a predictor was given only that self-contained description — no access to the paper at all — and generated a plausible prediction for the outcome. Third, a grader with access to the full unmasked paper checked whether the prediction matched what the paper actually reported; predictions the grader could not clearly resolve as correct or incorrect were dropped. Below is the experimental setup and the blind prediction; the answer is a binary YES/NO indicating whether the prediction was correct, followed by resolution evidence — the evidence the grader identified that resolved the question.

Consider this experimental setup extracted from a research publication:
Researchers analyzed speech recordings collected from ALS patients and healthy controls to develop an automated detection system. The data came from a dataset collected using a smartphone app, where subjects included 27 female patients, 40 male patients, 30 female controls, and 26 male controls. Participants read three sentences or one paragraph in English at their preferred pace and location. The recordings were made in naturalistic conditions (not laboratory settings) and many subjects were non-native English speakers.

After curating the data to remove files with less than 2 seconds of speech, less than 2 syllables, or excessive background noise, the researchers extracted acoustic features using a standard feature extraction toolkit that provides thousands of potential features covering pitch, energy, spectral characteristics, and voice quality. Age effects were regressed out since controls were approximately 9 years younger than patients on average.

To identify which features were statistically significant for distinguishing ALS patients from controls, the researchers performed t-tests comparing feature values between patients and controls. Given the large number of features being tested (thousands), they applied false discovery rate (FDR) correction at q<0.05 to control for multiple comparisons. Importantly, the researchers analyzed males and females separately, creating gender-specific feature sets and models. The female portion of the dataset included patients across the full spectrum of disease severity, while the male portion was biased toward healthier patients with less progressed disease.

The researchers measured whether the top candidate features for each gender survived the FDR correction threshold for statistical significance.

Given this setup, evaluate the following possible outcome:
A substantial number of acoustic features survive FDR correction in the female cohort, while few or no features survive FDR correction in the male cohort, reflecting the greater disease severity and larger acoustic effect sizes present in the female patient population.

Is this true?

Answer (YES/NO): YES